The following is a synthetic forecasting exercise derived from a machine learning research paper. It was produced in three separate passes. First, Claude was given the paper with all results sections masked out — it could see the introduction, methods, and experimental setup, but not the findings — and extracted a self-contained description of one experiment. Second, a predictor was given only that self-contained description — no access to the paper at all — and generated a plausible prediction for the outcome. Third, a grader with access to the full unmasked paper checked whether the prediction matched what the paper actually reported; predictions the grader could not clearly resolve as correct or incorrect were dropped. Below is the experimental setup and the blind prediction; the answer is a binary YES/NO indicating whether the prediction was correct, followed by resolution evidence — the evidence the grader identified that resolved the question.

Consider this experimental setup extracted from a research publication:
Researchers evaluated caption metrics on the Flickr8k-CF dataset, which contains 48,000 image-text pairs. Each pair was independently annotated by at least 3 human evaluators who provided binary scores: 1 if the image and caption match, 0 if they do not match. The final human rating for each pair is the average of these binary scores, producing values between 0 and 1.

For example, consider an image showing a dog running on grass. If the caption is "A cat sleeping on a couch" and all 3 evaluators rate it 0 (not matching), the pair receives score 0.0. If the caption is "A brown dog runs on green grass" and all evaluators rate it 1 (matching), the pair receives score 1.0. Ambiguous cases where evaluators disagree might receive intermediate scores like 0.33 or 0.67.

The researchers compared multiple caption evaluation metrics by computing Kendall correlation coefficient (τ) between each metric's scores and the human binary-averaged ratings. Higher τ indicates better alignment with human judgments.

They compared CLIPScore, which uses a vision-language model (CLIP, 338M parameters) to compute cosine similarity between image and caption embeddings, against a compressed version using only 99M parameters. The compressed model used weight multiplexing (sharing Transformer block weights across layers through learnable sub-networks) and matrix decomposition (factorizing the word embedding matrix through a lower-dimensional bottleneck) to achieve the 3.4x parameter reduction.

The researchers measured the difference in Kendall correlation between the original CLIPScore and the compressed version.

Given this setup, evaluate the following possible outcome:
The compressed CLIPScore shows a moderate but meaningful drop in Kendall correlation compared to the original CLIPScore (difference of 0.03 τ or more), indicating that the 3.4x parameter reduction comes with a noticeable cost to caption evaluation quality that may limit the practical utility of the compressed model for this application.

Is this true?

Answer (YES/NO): NO